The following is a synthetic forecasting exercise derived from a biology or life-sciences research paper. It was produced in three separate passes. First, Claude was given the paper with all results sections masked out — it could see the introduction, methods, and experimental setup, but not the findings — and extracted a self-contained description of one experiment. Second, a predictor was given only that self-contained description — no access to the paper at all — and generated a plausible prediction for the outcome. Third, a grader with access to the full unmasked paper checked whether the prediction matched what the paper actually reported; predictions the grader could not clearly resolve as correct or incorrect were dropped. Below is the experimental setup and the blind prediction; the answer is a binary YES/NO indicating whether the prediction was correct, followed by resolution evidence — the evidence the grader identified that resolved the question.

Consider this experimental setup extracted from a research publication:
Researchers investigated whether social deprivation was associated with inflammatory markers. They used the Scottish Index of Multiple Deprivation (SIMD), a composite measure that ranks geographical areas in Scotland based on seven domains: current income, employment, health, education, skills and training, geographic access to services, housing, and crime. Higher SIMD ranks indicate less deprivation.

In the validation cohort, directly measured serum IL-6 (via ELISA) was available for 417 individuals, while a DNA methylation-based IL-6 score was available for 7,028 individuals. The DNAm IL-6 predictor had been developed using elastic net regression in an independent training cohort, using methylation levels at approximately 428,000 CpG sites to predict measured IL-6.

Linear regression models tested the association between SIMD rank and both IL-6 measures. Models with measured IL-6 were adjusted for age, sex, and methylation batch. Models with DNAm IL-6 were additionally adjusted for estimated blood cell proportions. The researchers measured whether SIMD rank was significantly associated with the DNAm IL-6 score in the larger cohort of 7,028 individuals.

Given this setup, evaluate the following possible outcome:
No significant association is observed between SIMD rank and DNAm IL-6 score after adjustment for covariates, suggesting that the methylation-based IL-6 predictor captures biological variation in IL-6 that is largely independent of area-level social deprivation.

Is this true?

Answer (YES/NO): NO